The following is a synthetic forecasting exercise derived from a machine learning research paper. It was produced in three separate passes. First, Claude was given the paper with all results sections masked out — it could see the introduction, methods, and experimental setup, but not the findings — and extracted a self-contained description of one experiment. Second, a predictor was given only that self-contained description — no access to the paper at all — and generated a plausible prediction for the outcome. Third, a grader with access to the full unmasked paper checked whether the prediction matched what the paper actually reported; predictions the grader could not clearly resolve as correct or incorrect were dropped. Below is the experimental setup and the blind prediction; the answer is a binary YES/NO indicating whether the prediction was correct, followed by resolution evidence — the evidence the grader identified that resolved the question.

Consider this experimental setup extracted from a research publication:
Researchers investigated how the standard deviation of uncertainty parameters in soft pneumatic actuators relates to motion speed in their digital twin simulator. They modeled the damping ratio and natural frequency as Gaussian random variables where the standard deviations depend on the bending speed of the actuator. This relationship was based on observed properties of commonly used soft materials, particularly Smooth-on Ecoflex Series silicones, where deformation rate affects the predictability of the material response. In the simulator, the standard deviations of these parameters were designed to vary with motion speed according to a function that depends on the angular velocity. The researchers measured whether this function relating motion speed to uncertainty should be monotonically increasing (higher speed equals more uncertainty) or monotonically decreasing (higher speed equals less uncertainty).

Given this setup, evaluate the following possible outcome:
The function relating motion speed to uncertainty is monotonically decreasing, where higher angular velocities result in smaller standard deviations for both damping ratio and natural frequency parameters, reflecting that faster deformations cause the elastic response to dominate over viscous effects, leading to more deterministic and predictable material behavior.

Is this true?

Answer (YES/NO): YES